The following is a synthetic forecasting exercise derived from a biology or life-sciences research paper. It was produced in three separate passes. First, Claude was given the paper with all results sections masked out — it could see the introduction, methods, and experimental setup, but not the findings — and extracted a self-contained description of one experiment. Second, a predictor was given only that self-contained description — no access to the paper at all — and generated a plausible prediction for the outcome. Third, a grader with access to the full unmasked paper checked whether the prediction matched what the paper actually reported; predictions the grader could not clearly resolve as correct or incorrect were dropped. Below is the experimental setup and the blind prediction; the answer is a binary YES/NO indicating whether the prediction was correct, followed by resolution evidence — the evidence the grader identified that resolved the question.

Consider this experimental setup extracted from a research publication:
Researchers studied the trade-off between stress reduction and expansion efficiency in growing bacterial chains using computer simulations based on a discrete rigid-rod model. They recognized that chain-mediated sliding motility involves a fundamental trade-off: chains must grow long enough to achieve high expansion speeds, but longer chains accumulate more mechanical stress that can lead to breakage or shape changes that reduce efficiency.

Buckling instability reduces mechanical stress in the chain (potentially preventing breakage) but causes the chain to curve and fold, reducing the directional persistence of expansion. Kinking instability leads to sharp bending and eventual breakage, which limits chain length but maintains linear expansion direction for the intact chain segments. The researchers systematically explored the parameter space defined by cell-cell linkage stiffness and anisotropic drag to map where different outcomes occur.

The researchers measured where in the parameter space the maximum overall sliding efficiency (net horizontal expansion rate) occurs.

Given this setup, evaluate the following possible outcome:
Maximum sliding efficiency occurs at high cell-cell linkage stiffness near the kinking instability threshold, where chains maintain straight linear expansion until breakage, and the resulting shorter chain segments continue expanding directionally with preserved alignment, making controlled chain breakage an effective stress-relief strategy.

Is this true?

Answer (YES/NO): NO